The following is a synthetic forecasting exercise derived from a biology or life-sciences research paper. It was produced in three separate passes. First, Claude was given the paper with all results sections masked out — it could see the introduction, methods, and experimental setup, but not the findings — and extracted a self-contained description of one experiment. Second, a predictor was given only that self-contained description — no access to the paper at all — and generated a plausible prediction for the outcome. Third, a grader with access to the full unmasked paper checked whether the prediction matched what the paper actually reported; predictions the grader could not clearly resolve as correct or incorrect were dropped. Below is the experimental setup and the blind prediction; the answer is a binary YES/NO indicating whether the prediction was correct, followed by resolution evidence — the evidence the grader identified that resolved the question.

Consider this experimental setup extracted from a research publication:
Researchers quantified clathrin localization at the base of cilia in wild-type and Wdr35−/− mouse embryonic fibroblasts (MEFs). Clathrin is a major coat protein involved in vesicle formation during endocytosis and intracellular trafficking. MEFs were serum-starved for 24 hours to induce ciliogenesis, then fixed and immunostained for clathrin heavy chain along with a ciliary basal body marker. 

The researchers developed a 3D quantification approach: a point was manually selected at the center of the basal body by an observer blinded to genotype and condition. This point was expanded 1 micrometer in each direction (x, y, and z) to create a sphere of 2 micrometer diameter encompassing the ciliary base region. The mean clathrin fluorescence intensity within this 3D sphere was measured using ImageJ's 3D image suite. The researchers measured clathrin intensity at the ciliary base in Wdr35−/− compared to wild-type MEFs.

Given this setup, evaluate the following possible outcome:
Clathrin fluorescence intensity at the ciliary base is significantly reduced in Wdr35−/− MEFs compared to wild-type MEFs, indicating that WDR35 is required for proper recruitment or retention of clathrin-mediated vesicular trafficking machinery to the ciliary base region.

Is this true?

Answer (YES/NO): NO